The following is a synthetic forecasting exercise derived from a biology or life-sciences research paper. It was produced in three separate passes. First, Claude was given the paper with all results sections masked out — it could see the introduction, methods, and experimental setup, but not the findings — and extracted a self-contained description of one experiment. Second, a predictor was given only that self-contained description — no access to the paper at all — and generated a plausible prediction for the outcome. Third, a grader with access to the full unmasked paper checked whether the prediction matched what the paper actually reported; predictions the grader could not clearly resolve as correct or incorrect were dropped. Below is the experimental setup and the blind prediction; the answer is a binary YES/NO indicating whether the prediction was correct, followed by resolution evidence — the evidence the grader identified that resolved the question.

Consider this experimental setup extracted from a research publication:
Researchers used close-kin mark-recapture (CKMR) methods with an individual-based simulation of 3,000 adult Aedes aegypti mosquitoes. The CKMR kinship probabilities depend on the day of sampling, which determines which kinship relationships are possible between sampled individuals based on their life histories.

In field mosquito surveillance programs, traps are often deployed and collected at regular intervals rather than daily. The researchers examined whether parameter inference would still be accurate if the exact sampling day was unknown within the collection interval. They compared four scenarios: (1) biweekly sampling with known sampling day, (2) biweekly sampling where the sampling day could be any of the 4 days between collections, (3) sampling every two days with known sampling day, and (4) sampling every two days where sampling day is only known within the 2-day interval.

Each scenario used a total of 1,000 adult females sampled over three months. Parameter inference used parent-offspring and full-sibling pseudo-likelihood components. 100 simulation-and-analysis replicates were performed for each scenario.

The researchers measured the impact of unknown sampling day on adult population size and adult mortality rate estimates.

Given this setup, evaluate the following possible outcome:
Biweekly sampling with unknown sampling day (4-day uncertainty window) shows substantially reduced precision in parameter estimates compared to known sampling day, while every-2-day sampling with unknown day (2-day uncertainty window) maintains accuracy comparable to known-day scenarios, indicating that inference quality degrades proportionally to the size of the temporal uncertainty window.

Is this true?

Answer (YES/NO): NO